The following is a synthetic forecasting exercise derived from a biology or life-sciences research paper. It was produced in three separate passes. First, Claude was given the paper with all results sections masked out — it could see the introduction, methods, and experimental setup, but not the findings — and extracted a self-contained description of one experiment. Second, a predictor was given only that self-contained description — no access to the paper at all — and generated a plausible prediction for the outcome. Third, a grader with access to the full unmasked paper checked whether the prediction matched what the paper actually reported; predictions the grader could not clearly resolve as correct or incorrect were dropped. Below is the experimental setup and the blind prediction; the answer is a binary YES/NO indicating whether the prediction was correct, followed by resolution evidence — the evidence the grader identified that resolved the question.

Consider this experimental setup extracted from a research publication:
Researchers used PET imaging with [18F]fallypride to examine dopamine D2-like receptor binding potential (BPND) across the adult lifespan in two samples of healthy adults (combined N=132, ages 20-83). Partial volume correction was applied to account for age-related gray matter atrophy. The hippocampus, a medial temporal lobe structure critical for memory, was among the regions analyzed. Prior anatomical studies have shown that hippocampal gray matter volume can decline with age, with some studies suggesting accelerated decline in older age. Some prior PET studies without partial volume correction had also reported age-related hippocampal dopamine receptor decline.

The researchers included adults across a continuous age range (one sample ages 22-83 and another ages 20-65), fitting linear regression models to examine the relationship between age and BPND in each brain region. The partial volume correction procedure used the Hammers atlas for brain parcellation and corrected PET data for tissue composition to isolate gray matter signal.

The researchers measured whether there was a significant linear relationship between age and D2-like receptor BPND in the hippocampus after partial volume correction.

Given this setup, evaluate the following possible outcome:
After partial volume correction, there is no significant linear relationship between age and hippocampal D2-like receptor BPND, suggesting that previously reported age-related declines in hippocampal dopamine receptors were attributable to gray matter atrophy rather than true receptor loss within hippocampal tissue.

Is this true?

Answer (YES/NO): YES